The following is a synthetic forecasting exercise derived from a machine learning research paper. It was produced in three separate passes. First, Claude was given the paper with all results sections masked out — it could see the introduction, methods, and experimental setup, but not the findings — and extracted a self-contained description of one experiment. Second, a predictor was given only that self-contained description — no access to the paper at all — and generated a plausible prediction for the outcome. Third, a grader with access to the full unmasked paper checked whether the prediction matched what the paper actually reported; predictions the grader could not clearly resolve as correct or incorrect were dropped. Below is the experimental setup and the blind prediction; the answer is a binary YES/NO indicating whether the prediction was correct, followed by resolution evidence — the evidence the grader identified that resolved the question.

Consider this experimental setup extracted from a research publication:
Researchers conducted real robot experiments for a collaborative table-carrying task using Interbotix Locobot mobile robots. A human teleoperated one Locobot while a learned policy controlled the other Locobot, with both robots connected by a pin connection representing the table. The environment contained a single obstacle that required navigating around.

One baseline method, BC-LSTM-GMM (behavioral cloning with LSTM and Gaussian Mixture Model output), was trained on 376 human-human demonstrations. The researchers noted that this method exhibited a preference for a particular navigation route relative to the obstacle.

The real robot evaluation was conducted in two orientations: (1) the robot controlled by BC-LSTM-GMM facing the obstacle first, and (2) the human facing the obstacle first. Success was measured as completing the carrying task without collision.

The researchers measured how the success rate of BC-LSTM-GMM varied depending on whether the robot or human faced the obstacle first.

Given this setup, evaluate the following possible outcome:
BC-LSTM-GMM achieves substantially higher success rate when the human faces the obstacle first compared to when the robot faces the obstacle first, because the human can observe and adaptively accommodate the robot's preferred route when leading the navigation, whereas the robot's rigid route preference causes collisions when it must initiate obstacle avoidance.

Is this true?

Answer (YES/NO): NO